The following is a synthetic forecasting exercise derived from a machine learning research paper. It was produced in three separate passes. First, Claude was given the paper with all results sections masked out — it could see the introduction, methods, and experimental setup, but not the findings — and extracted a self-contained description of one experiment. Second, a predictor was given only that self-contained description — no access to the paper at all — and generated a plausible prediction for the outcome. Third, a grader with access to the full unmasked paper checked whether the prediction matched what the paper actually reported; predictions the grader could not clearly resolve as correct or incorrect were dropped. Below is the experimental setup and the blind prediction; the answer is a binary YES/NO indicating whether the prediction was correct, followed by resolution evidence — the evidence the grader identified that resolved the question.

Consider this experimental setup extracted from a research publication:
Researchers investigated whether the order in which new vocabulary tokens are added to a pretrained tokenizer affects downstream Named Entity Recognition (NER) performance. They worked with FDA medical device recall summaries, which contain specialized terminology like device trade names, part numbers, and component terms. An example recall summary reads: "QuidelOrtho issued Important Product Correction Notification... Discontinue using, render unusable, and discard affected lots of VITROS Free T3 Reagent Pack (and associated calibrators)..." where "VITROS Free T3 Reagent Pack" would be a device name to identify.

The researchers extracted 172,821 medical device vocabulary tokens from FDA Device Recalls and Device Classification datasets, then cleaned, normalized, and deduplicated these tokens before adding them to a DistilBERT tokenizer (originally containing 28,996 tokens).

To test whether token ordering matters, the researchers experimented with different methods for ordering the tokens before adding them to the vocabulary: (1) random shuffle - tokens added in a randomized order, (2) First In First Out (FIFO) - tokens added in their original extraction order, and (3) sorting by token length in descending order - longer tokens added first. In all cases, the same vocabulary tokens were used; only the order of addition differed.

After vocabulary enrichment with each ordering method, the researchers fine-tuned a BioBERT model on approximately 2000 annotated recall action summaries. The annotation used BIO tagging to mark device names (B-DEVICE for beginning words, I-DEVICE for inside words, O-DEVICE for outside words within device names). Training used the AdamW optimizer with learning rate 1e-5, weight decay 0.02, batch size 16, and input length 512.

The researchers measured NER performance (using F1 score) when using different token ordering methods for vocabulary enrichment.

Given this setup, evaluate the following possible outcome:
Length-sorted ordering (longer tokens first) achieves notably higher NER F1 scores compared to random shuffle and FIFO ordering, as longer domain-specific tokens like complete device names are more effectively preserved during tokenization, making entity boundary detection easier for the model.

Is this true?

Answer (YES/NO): NO